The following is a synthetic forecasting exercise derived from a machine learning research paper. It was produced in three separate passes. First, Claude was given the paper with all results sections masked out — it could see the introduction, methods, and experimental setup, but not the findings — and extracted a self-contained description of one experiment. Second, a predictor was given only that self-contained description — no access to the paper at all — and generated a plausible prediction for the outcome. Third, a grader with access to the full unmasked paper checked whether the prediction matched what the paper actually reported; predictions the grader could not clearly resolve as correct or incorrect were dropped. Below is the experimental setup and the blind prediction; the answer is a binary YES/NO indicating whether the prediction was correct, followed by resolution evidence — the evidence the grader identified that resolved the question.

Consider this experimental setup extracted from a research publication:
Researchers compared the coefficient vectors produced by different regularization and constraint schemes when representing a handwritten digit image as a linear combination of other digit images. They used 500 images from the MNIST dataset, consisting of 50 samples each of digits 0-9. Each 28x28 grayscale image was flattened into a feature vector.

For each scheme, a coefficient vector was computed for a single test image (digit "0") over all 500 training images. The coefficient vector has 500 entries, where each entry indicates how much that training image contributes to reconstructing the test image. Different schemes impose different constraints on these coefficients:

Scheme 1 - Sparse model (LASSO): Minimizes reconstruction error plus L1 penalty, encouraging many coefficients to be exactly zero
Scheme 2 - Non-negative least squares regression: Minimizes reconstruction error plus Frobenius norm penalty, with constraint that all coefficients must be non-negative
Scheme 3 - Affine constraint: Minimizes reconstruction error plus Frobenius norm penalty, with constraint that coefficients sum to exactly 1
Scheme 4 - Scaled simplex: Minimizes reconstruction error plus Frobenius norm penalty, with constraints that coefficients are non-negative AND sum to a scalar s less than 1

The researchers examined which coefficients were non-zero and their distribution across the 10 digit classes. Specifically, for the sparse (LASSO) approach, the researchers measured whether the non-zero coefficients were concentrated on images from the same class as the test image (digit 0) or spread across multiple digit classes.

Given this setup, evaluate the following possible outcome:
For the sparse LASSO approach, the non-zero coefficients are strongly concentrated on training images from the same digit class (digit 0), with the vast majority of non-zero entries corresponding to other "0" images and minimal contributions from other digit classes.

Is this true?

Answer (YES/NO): NO